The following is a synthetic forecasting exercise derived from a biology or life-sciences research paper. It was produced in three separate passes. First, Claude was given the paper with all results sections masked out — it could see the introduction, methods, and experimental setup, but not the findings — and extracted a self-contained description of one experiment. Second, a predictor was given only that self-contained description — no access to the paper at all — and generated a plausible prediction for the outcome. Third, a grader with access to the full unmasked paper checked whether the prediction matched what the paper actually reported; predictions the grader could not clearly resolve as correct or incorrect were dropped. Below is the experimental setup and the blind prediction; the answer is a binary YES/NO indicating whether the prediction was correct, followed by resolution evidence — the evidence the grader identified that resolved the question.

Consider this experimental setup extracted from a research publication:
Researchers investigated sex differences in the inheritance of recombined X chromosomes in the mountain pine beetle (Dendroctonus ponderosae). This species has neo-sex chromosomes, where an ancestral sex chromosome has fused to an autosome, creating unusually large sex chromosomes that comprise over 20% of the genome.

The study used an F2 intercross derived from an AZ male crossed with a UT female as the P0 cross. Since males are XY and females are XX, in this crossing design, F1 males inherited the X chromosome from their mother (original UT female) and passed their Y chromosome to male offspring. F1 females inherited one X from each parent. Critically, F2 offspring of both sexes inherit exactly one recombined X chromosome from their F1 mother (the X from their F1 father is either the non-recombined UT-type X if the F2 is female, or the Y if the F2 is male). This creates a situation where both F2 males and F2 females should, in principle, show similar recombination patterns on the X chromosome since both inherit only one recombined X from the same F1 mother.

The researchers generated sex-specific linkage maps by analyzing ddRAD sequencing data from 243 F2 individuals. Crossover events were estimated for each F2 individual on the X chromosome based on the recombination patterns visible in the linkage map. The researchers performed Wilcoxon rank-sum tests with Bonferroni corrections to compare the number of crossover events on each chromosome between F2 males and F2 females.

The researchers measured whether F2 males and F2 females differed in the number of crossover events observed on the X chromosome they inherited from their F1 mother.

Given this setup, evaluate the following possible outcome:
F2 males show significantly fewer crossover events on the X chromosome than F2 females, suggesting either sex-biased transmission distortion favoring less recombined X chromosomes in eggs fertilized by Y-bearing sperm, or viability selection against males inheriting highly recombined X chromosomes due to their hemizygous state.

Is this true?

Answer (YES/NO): YES